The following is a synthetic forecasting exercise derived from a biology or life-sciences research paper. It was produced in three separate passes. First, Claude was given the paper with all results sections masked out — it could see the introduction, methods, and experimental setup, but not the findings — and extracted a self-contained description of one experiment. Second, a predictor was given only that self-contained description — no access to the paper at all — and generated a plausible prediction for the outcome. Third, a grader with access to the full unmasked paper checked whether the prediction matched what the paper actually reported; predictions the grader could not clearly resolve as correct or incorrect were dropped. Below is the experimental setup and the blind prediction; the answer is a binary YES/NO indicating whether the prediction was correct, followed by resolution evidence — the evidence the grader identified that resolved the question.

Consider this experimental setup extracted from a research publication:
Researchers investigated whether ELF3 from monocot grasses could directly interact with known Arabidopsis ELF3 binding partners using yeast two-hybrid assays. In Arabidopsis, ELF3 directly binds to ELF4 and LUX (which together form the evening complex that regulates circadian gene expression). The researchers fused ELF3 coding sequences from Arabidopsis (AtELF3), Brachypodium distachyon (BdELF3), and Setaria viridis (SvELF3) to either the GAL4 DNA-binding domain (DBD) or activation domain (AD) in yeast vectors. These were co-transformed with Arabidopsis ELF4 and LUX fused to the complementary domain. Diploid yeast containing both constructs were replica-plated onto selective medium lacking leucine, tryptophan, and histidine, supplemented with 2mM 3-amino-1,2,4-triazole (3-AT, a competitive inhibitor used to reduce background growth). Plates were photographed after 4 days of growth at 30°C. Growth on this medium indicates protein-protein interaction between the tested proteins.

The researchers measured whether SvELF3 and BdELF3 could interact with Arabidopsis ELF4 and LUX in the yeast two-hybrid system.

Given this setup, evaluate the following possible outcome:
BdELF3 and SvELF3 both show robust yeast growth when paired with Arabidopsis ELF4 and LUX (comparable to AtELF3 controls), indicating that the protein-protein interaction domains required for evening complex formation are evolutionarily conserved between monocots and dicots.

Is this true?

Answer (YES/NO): YES